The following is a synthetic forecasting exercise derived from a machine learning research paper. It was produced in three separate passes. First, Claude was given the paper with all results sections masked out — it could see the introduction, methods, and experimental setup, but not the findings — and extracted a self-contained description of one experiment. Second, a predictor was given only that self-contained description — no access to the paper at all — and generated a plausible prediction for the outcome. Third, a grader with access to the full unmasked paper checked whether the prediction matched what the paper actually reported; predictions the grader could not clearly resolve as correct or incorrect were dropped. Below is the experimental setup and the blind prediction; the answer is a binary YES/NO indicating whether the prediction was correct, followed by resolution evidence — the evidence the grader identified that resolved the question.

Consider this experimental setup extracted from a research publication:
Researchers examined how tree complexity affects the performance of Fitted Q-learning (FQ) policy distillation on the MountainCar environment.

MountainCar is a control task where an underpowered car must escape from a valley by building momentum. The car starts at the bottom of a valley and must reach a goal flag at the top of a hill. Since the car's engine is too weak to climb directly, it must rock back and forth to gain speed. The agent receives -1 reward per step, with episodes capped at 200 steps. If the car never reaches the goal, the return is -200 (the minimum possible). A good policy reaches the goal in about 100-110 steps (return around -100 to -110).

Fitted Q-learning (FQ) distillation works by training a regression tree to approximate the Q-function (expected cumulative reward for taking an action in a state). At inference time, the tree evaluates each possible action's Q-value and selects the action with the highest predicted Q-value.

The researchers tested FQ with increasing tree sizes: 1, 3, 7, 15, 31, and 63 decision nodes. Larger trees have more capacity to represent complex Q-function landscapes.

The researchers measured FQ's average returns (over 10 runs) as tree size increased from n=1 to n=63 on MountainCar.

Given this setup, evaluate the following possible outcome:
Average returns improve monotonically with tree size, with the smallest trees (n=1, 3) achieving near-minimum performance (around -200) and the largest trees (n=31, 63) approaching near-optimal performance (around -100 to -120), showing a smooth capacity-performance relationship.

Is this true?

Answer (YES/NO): NO